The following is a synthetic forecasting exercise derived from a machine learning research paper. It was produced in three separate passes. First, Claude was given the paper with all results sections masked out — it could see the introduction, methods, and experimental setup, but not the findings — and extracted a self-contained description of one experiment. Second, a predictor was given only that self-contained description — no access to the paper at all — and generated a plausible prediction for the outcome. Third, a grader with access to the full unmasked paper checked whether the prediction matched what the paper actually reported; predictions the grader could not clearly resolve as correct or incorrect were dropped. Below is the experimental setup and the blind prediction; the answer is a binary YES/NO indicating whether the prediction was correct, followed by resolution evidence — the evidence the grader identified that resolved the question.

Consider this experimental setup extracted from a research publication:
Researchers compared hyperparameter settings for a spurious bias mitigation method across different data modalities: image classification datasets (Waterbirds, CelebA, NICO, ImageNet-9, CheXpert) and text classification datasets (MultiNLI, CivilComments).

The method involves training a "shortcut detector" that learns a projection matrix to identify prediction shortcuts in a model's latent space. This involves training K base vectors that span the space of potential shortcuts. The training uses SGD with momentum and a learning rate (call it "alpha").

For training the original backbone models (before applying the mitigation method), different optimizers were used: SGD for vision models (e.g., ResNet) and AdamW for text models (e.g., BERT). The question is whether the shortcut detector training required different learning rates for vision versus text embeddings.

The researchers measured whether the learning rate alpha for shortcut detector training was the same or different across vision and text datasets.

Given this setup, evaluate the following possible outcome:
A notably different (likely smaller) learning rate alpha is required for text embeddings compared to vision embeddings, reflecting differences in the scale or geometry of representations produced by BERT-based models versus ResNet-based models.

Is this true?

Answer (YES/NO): NO